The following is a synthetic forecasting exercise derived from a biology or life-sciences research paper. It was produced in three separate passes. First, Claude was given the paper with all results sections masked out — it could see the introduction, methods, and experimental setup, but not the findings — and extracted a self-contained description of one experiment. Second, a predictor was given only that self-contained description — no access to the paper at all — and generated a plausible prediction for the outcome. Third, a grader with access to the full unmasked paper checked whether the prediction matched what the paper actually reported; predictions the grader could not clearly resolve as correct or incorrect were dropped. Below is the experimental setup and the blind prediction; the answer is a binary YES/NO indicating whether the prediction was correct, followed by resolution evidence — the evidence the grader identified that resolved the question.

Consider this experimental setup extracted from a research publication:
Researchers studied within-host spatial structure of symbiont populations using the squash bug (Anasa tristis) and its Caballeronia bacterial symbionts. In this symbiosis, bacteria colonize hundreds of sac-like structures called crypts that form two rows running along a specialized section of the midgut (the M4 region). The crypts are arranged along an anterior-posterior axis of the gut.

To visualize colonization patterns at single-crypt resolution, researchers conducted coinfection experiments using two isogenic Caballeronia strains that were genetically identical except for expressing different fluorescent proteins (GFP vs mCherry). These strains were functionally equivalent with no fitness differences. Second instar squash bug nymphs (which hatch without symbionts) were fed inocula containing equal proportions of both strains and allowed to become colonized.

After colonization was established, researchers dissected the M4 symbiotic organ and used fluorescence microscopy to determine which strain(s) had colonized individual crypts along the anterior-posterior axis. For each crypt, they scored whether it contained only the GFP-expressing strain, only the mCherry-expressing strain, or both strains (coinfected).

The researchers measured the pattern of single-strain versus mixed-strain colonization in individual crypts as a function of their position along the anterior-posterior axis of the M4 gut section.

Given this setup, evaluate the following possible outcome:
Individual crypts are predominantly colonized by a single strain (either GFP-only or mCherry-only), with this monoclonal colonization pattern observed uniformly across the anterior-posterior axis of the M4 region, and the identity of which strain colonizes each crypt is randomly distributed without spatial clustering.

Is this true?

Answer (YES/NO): NO